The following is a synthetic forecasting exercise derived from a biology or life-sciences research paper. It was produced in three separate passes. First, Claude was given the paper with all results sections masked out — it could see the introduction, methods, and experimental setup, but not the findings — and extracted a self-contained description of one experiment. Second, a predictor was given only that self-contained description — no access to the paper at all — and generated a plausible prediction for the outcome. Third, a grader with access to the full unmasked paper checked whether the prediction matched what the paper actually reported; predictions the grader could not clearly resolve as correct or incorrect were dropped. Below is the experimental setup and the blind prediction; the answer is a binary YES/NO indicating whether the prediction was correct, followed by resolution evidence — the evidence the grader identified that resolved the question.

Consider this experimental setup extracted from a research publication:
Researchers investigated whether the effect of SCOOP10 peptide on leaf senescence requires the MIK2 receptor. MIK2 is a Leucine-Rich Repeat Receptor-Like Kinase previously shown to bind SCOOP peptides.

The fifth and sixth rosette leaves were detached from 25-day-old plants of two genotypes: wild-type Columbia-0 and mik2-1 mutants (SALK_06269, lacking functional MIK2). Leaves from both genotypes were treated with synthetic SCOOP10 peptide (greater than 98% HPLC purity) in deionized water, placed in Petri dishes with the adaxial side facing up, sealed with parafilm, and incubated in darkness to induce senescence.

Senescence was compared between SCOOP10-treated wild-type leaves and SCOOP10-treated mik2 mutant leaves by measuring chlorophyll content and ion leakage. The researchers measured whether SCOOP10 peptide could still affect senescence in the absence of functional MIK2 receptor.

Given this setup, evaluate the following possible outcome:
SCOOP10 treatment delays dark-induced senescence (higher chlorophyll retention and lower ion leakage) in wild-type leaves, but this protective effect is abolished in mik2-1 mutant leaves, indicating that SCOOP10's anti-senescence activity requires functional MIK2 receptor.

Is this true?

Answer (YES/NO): NO